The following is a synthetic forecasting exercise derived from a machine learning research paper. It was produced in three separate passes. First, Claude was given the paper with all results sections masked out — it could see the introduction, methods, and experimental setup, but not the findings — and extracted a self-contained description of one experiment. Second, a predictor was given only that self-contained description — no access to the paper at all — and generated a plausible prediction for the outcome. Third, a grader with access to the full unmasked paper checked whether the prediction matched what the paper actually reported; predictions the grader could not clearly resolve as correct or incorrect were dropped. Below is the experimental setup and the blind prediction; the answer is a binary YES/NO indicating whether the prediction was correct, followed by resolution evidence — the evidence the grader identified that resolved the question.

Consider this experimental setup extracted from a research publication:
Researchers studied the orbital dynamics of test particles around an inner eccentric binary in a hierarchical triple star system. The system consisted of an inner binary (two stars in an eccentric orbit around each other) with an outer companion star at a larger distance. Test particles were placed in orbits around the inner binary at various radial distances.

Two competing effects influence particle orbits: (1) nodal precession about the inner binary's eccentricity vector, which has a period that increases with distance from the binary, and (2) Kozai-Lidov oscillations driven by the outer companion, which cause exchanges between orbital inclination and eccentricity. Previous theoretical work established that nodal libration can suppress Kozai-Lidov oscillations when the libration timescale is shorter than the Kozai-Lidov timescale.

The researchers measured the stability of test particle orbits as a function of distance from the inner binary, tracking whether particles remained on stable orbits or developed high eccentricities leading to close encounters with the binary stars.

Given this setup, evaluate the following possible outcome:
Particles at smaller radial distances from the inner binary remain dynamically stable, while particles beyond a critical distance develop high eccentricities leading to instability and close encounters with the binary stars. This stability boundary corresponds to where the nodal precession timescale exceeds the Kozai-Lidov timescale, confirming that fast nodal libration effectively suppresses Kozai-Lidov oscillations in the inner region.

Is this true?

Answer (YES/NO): YES